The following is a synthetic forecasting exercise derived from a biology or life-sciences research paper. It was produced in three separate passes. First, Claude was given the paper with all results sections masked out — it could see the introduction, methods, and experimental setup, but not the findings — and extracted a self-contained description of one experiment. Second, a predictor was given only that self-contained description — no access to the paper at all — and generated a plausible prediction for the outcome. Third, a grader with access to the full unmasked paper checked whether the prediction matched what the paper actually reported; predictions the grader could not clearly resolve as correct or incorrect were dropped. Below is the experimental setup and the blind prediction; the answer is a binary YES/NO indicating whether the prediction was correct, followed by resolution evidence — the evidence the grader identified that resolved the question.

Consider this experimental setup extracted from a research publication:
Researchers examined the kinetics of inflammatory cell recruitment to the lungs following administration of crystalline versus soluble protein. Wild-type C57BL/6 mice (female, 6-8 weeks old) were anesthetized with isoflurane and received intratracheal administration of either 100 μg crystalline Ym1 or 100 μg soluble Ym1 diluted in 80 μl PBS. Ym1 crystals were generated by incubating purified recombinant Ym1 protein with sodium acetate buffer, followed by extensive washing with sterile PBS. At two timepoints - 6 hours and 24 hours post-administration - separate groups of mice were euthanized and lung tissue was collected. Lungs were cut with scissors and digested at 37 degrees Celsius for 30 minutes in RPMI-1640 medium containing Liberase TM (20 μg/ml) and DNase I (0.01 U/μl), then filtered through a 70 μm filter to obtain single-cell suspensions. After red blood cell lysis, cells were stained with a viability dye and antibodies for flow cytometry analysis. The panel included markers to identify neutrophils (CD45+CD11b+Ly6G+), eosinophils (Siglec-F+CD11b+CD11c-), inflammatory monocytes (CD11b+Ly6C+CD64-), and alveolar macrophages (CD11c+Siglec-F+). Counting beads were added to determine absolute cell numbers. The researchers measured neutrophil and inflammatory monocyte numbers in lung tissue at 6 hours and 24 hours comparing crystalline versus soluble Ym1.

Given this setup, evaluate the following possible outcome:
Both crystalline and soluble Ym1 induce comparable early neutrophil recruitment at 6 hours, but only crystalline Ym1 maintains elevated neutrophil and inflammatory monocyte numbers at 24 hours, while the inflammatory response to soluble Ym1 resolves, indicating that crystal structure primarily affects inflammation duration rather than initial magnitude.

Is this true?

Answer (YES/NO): NO